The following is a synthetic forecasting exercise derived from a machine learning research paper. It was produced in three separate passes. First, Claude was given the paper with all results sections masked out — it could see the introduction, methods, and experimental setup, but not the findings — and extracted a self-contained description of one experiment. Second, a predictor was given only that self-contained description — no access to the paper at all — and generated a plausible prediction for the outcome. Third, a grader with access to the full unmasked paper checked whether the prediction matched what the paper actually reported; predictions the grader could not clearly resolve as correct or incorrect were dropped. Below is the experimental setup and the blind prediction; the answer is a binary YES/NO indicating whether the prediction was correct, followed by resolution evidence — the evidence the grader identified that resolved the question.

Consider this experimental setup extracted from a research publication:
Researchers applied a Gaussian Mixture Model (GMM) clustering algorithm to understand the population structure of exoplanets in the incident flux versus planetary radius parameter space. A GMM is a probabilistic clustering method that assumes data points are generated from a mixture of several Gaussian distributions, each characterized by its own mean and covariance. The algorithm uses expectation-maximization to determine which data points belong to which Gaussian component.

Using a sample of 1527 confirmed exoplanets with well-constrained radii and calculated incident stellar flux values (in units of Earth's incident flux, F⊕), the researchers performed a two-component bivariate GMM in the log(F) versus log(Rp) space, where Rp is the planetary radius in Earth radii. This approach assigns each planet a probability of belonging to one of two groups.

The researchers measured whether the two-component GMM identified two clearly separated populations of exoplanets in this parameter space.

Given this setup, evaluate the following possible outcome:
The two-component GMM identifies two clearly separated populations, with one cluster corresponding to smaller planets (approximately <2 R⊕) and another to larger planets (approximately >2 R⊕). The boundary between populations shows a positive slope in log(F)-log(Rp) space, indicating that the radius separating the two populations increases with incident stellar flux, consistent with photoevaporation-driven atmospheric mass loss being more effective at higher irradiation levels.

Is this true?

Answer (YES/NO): NO